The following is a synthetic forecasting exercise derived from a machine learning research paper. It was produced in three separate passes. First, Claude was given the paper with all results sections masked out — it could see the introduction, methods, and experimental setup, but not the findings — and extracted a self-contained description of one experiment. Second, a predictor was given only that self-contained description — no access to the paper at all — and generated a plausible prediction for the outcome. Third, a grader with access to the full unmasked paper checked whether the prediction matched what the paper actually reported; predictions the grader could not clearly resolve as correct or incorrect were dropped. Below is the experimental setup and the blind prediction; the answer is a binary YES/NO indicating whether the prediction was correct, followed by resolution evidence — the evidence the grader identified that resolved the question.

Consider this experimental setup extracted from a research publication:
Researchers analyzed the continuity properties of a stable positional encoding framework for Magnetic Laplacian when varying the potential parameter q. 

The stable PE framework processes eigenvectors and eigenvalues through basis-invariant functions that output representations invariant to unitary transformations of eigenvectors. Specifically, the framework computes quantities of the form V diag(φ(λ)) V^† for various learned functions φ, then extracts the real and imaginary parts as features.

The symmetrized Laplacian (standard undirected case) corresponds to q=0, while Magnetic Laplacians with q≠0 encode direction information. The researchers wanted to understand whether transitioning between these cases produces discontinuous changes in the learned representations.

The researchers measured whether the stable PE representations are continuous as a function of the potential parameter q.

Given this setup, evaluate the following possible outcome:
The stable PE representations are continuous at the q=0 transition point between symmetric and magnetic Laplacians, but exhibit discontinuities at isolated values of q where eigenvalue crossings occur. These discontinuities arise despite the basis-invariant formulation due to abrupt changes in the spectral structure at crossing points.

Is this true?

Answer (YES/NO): NO